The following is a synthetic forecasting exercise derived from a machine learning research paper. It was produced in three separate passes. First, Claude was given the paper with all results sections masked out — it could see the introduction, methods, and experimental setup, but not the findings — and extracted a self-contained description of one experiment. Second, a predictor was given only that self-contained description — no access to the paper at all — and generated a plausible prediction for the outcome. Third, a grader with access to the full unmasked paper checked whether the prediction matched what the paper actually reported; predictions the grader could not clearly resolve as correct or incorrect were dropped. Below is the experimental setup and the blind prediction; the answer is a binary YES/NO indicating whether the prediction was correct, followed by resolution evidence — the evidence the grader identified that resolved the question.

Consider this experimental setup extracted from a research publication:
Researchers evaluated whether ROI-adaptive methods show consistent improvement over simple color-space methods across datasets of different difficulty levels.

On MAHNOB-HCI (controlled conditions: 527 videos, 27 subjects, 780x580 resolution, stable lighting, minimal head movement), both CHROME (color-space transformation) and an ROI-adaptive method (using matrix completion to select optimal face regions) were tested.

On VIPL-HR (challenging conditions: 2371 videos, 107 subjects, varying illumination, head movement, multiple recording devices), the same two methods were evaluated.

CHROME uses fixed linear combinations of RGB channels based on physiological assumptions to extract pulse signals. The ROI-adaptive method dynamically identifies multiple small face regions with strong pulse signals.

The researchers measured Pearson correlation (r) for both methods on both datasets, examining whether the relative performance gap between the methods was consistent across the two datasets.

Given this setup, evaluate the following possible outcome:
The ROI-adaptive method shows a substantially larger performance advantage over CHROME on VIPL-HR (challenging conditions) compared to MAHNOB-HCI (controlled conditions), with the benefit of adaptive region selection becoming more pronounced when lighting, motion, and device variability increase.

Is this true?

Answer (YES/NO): NO